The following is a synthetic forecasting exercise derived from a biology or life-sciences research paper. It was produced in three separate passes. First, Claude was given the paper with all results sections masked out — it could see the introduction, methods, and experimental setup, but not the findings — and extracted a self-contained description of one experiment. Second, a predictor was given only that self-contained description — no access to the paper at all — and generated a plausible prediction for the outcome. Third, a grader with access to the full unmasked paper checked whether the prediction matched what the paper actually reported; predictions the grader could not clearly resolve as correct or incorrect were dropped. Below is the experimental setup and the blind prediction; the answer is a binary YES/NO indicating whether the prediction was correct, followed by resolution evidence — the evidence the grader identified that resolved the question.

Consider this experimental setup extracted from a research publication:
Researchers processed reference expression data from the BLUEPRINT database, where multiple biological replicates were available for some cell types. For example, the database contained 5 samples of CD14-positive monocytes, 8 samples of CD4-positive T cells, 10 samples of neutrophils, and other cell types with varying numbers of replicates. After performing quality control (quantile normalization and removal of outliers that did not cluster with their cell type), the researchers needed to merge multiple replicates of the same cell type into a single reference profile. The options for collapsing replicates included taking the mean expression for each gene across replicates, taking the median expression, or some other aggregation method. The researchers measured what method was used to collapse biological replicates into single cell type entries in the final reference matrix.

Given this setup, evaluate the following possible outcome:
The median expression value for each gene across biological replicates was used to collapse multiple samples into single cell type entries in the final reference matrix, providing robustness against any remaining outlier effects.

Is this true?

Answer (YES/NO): YES